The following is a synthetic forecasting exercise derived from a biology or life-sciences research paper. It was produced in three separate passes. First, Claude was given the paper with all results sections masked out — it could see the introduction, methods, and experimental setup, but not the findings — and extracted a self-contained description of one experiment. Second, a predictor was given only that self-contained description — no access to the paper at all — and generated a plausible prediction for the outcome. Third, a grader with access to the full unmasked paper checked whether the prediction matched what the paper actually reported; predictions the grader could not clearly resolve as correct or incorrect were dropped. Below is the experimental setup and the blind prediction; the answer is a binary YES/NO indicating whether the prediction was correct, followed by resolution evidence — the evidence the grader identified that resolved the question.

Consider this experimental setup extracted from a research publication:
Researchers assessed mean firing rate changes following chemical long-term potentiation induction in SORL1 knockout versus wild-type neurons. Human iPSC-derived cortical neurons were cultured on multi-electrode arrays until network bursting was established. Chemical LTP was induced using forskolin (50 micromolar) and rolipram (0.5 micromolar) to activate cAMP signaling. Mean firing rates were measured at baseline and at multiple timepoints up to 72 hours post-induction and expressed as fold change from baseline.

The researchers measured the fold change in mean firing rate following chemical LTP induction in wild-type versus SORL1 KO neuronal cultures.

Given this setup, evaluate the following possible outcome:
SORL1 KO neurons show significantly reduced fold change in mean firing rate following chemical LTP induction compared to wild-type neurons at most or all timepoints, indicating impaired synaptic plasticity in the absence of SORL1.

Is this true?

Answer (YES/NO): YES